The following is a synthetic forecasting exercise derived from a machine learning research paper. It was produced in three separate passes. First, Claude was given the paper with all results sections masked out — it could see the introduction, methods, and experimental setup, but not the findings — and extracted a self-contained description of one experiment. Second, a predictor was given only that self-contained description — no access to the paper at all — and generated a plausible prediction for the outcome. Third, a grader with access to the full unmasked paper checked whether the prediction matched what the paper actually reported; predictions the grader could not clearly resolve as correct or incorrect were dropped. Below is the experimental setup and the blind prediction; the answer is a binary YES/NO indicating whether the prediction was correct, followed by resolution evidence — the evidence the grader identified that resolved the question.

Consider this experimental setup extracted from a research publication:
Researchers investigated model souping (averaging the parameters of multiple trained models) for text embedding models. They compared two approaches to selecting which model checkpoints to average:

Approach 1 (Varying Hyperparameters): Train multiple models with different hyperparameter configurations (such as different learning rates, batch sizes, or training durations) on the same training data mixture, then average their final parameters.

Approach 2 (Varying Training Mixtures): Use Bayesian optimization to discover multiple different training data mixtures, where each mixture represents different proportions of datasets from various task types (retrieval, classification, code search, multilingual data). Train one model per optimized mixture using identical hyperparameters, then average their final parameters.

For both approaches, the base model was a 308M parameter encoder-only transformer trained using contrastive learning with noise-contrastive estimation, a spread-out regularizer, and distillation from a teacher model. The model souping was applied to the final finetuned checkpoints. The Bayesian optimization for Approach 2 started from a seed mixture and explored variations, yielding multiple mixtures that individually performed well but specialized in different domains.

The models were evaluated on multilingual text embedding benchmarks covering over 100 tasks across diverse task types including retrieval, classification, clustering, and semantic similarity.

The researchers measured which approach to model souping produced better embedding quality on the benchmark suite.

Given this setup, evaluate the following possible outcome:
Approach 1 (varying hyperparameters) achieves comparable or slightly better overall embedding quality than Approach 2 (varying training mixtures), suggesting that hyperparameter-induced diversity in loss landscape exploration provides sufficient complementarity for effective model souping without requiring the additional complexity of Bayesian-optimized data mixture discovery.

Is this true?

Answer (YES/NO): NO